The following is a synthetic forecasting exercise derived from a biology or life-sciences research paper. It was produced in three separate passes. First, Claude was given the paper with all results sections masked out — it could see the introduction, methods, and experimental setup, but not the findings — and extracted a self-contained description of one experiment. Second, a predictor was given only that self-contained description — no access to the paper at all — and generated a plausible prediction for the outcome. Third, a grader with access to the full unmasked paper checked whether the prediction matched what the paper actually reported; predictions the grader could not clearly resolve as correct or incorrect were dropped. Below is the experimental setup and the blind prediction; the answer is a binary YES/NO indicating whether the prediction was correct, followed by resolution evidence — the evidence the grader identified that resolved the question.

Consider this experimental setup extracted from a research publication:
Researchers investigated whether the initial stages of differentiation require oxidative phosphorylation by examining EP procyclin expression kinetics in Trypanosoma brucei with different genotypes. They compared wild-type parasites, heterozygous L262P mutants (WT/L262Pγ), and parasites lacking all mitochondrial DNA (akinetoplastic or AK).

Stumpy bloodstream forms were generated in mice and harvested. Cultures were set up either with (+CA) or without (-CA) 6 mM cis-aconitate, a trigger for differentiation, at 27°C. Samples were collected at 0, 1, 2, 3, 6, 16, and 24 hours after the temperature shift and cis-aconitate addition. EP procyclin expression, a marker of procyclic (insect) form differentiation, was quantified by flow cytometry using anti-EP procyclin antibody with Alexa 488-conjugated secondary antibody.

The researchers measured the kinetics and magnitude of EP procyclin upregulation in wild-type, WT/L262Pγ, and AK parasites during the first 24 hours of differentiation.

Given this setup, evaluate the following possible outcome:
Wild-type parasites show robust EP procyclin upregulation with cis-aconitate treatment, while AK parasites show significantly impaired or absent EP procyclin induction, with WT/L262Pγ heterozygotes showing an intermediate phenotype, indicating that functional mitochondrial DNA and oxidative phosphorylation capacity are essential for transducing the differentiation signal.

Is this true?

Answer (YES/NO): NO